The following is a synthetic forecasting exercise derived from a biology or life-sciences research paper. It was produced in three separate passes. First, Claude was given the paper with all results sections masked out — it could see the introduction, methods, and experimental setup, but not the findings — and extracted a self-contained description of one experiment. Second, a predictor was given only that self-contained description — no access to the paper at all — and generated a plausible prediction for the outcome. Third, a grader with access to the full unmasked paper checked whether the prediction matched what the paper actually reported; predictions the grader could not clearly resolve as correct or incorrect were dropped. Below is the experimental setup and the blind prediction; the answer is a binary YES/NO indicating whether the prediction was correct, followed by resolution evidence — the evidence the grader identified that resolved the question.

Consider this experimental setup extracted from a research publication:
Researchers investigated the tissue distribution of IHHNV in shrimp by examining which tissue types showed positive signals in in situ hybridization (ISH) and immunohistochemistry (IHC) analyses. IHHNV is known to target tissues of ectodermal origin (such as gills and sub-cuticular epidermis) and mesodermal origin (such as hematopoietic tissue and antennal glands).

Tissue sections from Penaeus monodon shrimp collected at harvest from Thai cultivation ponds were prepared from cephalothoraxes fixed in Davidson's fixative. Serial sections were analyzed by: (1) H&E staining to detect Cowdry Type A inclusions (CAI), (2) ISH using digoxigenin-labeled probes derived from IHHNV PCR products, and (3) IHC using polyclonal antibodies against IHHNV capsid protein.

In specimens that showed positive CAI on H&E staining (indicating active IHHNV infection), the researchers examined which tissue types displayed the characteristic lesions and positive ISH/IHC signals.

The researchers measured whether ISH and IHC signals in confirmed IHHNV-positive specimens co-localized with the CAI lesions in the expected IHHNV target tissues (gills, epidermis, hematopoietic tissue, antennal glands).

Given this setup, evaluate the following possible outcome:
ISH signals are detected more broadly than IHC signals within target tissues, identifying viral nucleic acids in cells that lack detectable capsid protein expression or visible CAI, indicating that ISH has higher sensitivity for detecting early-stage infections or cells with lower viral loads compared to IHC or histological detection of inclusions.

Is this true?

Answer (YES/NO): NO